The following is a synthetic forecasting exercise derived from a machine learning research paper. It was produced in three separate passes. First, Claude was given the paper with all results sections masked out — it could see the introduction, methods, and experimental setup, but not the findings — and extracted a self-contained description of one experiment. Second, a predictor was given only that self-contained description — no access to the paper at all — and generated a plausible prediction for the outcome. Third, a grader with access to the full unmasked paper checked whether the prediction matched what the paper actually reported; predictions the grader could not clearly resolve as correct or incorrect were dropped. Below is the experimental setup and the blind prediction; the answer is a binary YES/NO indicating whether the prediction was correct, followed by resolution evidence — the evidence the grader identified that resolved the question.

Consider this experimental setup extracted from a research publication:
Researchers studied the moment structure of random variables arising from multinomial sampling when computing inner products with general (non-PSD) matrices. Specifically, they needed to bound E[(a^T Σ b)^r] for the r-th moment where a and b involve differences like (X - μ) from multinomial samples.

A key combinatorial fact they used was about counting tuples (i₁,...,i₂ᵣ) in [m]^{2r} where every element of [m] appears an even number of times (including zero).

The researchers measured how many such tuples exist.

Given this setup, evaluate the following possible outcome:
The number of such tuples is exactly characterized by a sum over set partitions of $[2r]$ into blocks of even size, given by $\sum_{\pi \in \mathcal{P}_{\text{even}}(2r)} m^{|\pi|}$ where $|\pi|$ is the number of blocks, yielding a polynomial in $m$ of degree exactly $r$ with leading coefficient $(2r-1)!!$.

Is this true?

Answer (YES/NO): NO